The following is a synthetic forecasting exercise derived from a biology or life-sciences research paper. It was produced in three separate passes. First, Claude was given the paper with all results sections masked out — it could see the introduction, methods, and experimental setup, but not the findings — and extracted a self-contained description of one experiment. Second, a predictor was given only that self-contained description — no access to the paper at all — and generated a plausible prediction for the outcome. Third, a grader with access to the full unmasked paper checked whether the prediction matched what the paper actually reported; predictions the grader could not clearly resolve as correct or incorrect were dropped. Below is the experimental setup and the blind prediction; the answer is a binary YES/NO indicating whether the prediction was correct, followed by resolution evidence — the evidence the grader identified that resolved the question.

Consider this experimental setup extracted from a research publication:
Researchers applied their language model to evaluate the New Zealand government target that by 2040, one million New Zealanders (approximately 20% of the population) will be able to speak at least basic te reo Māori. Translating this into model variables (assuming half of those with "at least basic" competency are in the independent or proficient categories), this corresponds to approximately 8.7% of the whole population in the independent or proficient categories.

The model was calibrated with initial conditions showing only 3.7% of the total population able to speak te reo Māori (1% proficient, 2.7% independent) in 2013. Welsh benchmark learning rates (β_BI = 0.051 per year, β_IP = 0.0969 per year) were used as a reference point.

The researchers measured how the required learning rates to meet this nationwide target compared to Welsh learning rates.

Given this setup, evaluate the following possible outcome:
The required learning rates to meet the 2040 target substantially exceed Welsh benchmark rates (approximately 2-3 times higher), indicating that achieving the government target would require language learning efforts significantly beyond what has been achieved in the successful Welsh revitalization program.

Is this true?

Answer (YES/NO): NO